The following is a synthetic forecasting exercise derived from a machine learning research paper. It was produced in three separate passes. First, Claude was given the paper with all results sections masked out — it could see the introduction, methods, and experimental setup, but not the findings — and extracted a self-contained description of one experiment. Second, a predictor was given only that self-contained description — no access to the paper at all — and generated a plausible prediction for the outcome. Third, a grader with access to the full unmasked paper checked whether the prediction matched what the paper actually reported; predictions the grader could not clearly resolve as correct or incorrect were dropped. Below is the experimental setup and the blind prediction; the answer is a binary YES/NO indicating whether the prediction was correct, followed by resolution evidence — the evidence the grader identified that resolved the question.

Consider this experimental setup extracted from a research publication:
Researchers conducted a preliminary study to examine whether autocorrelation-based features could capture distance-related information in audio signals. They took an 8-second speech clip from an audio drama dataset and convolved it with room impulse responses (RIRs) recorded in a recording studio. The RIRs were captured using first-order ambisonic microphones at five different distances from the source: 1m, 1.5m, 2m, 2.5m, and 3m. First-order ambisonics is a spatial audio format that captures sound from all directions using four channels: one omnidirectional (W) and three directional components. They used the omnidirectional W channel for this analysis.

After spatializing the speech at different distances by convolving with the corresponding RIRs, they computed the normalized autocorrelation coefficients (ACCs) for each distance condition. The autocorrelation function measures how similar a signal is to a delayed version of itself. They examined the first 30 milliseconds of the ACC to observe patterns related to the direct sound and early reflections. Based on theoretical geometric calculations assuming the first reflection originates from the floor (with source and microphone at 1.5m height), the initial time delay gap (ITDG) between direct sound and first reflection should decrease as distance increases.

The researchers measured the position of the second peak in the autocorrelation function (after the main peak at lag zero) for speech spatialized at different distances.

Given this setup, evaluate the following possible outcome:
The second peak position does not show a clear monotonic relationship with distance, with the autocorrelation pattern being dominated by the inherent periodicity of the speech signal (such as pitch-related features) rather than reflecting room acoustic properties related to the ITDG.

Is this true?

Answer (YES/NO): NO